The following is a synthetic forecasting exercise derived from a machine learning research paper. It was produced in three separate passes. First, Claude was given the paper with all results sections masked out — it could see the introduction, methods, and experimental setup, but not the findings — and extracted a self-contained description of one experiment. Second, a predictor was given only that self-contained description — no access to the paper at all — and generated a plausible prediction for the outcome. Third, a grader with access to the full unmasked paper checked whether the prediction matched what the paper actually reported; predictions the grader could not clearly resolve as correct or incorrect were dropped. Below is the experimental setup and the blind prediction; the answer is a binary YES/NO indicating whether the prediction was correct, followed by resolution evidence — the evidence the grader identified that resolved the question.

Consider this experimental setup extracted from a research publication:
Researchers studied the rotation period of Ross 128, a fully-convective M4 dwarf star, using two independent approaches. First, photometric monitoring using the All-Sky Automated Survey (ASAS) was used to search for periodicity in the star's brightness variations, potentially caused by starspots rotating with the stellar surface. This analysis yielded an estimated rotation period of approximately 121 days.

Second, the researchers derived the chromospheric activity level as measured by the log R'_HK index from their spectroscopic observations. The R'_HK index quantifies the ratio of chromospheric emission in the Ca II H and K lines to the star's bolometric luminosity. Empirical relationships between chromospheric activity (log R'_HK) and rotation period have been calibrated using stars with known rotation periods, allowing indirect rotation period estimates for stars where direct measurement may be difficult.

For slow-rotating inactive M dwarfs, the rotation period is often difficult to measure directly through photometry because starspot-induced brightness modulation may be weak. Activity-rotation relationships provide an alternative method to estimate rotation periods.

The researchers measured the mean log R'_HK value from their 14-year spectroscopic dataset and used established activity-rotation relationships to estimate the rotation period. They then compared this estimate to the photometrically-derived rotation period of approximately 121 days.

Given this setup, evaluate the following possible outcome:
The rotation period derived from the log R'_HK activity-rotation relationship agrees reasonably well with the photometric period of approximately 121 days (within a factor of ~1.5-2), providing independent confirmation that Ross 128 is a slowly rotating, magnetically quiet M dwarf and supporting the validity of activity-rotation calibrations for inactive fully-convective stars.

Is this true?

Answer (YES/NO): YES